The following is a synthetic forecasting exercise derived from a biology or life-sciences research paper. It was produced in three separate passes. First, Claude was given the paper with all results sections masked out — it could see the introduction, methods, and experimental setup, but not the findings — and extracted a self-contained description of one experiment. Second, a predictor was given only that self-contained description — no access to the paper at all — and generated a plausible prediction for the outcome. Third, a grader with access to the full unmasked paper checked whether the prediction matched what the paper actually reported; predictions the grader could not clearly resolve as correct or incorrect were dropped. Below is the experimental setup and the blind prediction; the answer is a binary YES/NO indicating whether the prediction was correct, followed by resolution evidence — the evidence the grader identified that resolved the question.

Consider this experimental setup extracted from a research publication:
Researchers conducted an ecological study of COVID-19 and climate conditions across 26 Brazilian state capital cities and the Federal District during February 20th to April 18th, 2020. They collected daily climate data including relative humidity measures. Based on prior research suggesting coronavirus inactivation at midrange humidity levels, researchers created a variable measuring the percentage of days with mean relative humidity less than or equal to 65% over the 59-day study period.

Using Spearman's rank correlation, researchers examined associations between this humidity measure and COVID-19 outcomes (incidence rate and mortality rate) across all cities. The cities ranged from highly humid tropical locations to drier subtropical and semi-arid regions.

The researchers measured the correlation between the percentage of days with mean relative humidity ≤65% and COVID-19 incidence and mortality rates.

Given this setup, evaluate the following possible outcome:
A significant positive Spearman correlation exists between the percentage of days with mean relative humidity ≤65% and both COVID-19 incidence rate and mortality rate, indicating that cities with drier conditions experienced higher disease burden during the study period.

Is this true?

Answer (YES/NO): NO